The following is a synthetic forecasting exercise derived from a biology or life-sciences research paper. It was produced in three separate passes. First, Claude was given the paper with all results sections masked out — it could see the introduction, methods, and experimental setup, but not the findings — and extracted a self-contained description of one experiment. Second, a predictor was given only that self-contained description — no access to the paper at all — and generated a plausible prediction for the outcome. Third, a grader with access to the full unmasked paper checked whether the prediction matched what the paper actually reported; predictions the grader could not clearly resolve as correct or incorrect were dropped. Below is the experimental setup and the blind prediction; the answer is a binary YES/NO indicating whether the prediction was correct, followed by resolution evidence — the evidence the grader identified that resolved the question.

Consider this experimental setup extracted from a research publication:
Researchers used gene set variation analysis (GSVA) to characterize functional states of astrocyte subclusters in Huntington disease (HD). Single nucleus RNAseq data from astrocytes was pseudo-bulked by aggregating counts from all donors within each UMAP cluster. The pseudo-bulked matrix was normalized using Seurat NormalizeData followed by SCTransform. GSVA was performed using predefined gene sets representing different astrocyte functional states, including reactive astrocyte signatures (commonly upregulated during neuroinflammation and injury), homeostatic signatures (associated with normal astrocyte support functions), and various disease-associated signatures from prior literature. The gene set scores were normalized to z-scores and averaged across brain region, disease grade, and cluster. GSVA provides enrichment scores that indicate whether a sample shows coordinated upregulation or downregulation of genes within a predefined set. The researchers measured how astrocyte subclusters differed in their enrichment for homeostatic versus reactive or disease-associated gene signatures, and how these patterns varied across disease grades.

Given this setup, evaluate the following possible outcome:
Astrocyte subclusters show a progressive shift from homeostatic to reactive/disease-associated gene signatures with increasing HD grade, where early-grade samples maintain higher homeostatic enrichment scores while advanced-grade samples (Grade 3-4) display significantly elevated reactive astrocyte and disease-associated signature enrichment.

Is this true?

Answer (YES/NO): NO